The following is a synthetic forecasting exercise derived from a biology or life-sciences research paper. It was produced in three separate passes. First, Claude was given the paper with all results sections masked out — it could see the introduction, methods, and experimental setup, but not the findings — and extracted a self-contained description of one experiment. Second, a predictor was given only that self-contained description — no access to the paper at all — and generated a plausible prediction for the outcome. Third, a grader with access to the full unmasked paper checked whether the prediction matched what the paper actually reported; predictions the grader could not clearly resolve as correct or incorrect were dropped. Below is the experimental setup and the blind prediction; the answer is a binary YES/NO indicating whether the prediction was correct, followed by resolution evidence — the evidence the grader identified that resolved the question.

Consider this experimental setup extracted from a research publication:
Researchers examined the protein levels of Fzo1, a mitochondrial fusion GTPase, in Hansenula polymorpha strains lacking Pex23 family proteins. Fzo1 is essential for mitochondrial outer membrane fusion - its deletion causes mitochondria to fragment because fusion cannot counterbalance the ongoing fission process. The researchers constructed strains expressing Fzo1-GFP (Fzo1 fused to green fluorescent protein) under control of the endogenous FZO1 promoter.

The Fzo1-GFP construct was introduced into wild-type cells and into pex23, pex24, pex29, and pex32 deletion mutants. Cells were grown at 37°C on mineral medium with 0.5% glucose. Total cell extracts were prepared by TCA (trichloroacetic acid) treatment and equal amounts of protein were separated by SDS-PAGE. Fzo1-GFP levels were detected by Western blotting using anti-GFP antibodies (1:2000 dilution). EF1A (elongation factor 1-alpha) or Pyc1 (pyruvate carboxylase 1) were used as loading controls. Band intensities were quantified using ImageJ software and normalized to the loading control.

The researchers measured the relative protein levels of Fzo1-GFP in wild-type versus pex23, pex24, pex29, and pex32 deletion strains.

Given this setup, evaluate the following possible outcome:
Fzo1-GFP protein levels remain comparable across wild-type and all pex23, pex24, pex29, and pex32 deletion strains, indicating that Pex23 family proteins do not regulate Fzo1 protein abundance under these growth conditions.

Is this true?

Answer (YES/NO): NO